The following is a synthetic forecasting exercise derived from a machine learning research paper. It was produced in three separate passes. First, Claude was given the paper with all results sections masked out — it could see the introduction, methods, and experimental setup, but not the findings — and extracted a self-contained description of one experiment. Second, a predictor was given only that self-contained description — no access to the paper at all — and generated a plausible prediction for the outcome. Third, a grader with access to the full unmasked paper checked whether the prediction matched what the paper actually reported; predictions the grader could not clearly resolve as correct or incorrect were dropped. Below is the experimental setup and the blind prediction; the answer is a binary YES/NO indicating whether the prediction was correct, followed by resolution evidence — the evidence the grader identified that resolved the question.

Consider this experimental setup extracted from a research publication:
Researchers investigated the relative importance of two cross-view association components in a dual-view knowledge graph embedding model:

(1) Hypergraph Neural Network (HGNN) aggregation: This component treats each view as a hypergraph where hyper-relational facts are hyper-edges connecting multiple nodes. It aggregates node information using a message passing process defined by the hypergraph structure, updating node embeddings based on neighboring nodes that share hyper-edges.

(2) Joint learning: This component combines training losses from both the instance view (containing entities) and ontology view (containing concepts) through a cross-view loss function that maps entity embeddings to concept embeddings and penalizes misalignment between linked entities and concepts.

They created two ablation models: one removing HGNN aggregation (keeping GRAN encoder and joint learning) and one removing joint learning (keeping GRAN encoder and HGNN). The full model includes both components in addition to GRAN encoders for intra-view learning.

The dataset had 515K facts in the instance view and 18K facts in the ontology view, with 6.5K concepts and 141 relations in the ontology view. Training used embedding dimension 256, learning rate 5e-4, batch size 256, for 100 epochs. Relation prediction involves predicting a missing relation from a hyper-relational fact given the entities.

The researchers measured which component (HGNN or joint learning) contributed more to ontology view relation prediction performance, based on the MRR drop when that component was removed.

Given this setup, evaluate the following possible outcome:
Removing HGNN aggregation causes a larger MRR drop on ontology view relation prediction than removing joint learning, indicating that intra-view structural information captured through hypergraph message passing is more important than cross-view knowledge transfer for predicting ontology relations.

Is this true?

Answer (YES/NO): YES